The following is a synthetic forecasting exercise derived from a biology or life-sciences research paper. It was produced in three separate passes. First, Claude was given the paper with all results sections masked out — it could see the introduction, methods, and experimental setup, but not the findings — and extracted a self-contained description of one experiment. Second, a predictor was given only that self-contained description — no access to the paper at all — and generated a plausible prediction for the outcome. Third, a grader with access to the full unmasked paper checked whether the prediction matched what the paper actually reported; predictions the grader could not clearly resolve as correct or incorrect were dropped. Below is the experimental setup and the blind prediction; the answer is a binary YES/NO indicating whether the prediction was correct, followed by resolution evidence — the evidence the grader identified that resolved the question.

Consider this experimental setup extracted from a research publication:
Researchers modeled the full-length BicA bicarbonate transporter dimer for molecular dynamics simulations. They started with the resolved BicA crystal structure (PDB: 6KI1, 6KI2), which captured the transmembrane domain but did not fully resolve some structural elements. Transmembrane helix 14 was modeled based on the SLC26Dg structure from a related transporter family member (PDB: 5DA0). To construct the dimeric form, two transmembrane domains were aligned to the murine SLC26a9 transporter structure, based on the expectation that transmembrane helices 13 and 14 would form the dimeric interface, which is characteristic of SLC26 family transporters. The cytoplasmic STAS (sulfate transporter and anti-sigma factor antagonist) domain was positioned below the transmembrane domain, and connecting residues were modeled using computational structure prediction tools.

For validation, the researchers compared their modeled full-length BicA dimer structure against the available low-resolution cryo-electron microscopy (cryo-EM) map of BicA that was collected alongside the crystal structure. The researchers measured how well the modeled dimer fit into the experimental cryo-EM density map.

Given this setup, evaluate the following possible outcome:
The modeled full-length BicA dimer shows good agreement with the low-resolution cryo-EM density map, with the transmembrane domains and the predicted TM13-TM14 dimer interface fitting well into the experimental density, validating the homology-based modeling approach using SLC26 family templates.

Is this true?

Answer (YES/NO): NO